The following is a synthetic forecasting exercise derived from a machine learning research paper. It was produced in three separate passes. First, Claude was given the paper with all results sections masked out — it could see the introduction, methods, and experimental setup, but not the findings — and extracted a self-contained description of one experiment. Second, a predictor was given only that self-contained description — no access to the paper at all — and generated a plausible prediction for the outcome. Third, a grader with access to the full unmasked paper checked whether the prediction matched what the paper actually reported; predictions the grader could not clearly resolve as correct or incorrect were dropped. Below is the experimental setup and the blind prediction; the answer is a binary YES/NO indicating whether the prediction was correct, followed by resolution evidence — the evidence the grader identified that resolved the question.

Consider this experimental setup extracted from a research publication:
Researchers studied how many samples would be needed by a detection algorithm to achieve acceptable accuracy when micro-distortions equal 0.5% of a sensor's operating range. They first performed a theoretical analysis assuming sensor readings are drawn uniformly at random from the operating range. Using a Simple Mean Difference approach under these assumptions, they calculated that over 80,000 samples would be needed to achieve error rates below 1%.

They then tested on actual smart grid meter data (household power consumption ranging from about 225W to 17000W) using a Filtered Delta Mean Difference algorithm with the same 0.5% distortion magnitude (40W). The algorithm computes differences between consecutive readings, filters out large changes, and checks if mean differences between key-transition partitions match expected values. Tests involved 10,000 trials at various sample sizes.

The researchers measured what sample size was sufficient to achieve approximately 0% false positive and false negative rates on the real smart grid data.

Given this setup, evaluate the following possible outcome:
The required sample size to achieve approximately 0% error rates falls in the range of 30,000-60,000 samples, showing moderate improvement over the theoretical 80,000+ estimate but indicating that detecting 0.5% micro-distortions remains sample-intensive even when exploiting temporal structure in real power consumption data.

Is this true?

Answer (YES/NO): NO